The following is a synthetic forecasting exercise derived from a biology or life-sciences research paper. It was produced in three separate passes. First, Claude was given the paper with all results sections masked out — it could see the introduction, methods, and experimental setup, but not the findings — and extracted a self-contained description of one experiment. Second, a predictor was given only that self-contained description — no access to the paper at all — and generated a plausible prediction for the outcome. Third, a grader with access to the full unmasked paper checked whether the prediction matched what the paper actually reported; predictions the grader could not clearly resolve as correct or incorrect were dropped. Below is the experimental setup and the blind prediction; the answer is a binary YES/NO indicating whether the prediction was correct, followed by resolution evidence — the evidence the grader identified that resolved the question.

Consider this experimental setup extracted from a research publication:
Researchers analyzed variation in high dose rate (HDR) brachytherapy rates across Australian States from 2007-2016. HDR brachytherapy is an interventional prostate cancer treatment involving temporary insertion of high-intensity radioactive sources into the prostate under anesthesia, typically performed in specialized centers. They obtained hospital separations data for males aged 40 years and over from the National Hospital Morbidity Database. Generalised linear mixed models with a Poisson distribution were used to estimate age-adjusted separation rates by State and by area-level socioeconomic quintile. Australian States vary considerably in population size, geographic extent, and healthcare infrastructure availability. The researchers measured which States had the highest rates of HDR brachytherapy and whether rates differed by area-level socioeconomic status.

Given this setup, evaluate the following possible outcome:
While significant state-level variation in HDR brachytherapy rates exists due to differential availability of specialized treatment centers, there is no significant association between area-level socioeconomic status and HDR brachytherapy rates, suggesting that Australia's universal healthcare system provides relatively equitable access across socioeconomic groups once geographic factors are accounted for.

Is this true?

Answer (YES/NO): NO